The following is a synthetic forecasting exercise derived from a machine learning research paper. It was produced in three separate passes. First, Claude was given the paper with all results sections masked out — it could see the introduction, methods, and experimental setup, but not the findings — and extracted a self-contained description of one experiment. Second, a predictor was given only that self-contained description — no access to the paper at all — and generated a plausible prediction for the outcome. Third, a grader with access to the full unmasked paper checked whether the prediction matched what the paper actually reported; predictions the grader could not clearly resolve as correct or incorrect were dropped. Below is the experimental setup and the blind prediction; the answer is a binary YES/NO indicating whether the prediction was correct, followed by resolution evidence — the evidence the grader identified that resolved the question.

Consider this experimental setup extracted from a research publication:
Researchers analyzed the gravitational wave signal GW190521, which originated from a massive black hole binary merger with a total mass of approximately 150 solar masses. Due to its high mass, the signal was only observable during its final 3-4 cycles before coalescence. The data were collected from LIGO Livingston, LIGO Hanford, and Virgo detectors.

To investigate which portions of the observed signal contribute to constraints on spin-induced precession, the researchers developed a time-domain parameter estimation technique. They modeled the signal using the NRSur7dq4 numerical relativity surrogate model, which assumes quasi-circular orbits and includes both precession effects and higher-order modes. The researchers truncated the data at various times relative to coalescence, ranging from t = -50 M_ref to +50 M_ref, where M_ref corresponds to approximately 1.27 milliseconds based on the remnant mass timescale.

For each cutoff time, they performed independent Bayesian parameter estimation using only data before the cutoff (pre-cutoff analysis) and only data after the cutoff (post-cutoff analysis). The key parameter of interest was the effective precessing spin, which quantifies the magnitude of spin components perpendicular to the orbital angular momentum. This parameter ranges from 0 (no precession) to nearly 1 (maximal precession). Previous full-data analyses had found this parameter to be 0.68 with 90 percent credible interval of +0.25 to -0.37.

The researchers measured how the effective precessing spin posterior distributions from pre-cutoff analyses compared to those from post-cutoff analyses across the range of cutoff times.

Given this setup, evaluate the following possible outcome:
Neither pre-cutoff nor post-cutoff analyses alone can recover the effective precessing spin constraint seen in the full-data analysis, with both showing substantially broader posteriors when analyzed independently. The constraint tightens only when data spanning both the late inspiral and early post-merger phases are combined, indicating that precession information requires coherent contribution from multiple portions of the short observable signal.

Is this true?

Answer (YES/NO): NO